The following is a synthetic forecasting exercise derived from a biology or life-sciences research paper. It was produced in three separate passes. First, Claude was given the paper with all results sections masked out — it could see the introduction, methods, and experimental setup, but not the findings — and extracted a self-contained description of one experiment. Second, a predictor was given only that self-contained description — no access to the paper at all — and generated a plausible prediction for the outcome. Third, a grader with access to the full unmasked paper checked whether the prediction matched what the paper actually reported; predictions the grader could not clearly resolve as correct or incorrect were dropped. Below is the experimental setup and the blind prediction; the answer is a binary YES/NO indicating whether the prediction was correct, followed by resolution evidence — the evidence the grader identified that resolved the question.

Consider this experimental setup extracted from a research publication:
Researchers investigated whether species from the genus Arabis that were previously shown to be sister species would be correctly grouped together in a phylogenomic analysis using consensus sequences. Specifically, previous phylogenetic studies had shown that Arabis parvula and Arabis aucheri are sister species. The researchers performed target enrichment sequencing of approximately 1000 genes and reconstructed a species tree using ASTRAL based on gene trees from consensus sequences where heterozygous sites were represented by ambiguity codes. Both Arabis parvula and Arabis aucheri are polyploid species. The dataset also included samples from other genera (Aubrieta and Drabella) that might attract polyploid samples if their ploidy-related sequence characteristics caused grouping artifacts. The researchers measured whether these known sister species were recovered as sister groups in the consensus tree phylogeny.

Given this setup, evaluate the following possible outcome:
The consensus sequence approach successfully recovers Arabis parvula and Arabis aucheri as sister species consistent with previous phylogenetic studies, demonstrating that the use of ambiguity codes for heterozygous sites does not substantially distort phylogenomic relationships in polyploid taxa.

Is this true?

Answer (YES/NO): NO